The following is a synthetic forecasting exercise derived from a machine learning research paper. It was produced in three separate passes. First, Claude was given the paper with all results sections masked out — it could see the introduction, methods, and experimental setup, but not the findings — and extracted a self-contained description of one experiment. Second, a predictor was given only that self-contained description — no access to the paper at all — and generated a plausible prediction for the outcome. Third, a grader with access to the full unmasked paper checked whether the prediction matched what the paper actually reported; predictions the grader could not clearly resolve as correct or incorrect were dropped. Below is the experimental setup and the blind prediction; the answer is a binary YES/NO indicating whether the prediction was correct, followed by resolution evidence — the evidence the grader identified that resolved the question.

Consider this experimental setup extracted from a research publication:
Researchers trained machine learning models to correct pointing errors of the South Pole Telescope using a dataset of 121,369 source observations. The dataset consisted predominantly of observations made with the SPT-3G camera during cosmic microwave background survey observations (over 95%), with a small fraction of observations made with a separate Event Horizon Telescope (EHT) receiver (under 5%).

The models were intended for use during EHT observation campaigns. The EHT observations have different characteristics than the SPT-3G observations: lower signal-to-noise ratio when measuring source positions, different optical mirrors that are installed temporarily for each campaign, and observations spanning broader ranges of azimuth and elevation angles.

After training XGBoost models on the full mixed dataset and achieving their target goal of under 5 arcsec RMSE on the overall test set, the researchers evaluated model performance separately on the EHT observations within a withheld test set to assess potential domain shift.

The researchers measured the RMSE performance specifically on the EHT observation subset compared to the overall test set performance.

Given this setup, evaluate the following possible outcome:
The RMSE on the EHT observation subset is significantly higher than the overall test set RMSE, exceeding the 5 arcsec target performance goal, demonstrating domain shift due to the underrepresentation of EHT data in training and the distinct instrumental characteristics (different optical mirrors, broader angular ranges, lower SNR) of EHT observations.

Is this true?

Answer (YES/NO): NO